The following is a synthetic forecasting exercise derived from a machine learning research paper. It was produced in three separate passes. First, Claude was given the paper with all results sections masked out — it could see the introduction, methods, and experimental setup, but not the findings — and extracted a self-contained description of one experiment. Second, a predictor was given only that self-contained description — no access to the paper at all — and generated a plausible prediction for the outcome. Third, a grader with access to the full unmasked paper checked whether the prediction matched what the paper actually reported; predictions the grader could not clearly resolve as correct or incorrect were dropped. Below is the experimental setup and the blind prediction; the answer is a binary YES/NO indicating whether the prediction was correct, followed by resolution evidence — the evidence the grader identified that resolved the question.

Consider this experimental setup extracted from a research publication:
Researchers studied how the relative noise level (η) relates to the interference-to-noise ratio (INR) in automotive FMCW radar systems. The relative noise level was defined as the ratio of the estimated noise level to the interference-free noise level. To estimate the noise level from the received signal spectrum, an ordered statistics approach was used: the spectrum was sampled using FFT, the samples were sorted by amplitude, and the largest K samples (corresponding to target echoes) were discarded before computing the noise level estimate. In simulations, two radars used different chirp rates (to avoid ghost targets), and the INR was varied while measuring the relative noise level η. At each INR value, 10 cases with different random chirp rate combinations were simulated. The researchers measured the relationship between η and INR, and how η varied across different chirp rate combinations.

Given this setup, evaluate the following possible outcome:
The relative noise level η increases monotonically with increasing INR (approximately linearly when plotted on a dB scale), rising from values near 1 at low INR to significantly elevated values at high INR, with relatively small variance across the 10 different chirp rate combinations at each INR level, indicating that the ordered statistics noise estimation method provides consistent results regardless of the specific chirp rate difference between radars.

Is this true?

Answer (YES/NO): NO